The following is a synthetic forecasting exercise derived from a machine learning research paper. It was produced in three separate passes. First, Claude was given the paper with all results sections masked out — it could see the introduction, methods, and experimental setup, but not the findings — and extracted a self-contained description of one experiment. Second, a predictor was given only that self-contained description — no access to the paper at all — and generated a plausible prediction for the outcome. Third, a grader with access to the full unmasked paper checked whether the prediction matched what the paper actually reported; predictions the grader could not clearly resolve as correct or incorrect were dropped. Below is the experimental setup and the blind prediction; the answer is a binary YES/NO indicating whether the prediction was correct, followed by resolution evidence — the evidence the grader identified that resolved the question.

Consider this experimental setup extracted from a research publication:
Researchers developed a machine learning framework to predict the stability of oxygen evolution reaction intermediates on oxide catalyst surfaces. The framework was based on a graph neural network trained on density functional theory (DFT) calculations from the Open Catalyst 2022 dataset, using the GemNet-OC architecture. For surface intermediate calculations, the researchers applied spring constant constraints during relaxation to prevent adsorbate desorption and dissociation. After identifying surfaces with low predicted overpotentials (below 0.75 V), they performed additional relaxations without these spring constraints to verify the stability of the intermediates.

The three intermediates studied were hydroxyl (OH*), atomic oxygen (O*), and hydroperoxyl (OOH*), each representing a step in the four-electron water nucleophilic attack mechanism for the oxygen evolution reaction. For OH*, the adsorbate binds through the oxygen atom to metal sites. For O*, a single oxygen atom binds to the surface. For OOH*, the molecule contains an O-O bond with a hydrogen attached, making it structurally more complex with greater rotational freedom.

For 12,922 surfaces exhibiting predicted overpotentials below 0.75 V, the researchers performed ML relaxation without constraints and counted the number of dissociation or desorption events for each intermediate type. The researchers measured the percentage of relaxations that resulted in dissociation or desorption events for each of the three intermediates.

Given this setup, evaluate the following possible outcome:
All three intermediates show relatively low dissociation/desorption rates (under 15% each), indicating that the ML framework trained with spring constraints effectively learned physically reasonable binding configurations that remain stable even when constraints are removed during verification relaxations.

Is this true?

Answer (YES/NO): NO